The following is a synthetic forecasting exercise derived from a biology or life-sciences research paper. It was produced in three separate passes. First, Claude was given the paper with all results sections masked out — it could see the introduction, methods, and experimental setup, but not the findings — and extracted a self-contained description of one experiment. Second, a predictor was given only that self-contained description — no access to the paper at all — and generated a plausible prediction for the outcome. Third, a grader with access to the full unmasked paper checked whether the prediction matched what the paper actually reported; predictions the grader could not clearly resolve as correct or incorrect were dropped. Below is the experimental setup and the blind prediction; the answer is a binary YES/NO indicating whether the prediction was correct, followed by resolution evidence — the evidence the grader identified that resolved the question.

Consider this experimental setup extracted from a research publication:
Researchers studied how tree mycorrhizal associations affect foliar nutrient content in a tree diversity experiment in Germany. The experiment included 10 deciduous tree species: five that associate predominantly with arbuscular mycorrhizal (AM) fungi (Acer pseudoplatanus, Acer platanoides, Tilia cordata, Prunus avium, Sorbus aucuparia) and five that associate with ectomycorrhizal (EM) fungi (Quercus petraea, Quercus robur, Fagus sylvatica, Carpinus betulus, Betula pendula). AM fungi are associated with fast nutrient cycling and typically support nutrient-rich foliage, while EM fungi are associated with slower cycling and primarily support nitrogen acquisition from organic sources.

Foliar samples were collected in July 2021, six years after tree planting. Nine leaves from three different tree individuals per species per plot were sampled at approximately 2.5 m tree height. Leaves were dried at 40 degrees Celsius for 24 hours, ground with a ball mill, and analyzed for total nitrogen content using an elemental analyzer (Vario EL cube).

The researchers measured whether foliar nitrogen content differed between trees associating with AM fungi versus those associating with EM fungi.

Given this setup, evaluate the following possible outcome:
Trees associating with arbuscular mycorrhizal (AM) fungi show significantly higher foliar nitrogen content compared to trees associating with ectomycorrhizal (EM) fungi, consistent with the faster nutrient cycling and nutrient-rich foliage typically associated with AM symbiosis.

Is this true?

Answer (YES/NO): NO